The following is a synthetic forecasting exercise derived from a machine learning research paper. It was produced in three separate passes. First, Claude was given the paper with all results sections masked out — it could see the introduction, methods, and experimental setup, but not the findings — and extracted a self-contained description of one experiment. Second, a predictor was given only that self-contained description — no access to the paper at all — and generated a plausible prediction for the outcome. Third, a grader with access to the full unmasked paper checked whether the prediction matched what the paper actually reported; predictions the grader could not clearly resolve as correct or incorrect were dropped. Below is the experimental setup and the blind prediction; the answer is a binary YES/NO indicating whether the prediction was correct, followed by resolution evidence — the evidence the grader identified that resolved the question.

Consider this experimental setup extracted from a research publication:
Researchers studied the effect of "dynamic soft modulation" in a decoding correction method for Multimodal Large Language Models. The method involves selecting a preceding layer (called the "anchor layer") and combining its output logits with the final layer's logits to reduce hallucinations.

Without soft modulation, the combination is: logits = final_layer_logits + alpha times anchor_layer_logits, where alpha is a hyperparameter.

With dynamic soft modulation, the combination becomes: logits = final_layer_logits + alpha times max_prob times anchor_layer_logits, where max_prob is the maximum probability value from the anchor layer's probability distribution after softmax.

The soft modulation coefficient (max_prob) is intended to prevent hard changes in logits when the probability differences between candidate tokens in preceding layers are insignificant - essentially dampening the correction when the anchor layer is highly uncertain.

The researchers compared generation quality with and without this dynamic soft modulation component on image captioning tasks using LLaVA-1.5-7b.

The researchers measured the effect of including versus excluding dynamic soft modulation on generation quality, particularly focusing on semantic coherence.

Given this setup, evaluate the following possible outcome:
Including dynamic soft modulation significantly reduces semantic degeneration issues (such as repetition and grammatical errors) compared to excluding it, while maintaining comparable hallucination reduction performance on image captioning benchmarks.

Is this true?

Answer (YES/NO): NO